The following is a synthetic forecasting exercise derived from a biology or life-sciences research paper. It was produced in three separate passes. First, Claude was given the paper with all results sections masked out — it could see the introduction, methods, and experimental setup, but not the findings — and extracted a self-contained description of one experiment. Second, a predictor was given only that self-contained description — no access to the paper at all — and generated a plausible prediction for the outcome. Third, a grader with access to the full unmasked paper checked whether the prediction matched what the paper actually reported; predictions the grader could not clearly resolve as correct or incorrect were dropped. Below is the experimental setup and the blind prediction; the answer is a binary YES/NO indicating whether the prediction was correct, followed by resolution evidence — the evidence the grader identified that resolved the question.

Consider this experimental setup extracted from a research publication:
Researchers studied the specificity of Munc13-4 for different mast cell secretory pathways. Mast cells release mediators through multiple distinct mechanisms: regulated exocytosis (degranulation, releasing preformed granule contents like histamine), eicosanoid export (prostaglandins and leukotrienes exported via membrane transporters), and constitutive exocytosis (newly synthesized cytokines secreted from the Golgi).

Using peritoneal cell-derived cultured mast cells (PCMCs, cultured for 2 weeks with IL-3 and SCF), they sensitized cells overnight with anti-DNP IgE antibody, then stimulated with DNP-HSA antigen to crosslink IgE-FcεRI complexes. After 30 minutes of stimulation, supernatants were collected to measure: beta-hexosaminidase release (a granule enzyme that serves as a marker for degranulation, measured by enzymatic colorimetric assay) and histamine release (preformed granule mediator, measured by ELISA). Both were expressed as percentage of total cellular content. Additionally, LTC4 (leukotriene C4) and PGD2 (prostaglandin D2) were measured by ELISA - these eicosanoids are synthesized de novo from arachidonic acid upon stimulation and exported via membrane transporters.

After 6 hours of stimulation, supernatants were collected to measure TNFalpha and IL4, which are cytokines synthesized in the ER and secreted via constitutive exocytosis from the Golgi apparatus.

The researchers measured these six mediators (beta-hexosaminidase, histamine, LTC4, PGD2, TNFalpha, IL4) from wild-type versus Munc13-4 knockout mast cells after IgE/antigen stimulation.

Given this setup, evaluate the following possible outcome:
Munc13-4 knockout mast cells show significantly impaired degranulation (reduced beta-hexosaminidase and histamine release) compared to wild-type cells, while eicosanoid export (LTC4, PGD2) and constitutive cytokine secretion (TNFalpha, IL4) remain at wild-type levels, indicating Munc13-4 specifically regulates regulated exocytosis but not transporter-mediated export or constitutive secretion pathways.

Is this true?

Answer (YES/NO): YES